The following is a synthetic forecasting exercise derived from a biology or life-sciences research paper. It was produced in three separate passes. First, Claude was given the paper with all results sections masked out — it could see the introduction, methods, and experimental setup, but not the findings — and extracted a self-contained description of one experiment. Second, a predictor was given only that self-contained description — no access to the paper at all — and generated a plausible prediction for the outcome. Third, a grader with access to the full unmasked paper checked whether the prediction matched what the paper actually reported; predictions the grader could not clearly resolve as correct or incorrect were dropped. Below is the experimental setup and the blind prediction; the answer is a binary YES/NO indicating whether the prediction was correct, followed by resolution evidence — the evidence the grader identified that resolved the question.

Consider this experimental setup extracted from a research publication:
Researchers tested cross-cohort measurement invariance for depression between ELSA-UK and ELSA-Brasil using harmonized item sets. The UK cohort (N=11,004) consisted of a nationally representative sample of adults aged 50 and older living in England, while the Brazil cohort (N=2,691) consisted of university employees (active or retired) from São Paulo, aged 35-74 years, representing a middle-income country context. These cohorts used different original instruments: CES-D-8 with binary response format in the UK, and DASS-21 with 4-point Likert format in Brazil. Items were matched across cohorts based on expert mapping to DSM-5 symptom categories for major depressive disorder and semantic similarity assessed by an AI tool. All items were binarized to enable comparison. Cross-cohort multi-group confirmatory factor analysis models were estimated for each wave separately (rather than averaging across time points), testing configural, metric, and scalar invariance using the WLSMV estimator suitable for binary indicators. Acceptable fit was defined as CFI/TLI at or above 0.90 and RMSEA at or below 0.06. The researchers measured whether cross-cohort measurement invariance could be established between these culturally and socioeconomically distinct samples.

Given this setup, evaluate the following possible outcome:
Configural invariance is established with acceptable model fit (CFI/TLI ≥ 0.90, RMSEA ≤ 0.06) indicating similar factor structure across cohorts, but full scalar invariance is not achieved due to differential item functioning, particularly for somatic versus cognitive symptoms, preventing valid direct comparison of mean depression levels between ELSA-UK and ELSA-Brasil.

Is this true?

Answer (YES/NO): NO